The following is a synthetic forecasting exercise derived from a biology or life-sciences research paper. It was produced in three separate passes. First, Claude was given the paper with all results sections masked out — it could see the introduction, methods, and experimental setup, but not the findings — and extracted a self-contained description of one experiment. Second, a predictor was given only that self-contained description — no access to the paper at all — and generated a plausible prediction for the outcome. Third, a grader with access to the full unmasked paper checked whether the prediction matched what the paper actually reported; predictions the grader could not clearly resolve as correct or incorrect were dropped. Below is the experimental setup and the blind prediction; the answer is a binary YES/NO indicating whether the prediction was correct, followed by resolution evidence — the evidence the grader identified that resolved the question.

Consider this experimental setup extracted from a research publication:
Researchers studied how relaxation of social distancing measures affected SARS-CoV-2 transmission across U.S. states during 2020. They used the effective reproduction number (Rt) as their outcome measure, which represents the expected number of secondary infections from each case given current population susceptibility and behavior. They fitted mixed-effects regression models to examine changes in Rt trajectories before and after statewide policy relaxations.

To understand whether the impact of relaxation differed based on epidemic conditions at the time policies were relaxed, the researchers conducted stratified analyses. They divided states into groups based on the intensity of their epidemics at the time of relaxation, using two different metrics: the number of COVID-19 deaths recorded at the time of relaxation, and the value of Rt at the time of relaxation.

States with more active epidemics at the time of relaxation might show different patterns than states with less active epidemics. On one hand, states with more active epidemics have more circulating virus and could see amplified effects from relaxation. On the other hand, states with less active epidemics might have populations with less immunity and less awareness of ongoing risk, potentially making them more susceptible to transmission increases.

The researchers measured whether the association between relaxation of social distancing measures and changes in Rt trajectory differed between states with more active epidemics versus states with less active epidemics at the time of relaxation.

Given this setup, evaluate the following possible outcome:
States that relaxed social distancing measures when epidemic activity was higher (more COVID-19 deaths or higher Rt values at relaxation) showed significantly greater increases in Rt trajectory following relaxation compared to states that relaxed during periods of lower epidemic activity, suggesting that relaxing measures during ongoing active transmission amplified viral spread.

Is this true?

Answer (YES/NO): NO